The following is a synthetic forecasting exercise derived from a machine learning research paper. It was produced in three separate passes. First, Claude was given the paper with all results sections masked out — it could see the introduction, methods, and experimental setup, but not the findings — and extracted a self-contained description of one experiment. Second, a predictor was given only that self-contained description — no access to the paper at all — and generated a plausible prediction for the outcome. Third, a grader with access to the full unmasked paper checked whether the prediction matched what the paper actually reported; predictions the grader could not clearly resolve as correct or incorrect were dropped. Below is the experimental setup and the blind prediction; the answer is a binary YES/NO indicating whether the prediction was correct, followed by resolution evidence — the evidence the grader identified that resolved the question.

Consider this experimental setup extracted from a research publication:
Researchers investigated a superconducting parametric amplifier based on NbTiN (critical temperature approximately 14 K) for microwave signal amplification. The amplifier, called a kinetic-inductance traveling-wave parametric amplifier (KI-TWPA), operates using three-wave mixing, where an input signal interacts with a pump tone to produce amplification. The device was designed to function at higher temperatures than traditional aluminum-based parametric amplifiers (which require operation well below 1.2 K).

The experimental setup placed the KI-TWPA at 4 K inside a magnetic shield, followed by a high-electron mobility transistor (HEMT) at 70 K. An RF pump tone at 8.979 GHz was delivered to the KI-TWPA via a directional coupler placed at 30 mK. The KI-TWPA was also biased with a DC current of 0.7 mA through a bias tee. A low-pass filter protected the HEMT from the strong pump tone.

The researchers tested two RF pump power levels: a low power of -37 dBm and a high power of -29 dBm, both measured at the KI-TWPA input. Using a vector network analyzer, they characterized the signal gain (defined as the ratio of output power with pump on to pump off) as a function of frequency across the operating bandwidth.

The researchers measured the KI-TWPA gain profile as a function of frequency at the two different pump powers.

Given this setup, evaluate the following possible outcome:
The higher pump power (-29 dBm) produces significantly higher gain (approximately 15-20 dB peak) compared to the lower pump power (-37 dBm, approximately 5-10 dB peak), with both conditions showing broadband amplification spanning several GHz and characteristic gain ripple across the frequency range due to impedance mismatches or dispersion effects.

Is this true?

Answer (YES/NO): NO